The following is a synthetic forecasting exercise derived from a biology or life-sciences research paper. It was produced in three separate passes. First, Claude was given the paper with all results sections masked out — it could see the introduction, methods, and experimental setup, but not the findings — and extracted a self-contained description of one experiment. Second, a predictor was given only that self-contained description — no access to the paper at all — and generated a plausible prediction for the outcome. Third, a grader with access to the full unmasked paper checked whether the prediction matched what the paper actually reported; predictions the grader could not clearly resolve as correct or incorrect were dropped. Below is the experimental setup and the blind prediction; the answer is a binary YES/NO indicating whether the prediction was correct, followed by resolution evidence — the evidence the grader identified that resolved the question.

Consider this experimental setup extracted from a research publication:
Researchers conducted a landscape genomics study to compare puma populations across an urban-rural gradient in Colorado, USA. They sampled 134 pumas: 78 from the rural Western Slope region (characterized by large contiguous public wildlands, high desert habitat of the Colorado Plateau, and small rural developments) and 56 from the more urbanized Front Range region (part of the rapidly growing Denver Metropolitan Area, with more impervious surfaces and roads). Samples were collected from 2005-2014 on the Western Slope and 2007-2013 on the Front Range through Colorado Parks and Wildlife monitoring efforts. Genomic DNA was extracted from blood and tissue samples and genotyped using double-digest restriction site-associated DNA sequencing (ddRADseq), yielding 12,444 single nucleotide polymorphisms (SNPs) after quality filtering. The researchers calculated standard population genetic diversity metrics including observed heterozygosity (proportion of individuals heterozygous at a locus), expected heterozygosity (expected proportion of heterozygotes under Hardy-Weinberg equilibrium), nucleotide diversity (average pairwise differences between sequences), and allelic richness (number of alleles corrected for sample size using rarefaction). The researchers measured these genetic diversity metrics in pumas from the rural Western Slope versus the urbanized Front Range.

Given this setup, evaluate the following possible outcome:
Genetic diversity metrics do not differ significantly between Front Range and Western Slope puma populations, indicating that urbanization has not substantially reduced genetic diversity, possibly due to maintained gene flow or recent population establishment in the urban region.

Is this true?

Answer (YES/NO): YES